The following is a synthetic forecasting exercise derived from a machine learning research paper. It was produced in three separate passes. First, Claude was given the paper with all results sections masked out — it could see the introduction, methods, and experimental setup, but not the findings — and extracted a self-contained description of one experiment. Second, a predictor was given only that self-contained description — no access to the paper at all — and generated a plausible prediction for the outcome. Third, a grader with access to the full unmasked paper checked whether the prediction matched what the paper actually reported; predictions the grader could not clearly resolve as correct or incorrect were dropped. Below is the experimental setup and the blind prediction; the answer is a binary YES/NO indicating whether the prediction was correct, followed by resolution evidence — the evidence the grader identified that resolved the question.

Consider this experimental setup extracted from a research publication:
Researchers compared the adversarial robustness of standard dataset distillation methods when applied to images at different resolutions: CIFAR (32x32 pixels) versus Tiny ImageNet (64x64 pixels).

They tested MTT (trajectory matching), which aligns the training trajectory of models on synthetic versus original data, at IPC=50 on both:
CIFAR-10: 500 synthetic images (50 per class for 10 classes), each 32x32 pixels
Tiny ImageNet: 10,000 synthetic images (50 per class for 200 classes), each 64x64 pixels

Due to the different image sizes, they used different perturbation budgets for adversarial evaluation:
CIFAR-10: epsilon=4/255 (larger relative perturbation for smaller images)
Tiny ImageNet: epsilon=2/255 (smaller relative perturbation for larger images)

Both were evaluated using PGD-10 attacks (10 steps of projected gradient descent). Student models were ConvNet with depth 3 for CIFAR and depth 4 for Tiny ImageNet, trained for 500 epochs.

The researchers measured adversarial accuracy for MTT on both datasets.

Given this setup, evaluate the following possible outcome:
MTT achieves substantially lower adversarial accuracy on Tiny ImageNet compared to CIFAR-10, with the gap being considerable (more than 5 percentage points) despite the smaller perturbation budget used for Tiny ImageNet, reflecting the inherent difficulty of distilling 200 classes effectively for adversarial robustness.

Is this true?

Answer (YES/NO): NO